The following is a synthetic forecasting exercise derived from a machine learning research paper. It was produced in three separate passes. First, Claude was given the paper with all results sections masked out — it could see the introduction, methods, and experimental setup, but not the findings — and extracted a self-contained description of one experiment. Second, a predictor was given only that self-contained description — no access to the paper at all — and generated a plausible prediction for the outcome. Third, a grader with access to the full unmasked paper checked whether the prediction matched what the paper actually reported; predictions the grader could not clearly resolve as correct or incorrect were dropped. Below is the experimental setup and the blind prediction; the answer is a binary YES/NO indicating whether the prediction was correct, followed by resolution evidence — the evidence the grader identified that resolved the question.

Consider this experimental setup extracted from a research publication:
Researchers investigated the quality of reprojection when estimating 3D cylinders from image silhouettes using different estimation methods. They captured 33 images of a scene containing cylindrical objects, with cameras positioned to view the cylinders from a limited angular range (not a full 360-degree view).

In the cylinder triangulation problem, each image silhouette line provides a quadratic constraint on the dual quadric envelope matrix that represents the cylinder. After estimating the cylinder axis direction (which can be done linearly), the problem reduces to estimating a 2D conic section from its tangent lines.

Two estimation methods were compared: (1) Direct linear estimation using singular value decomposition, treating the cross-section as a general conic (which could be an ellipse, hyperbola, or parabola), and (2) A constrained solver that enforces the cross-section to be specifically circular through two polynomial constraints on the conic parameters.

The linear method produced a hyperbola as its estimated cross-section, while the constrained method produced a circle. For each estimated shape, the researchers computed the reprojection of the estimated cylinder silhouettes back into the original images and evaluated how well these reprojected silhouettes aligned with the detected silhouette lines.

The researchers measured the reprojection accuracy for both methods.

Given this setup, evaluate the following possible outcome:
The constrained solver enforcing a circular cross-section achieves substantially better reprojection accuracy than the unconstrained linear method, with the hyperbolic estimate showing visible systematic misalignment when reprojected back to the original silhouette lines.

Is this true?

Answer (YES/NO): NO